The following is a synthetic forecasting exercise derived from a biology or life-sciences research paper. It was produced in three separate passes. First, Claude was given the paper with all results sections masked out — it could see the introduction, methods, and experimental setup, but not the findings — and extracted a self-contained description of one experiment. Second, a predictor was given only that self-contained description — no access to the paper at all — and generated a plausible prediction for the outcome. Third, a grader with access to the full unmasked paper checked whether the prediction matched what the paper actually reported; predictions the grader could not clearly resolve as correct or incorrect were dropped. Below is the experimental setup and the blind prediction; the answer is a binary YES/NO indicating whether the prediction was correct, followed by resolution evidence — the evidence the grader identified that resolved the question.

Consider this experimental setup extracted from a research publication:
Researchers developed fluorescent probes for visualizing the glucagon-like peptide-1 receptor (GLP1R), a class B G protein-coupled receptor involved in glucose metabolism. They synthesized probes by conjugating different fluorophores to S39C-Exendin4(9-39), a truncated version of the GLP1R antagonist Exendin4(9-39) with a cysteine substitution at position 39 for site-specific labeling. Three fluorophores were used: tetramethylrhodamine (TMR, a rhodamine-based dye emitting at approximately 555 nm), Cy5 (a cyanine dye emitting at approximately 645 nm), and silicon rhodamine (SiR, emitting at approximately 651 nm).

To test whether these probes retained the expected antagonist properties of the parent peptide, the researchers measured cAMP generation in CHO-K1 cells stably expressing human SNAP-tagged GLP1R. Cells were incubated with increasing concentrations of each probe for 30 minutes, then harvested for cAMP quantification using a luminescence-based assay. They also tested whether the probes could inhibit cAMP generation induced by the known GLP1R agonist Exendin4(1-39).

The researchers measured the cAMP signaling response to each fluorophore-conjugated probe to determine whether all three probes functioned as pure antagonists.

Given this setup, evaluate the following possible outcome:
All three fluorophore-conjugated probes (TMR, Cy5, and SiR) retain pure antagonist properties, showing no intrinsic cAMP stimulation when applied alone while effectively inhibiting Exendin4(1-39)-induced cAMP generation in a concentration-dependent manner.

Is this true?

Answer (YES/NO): NO